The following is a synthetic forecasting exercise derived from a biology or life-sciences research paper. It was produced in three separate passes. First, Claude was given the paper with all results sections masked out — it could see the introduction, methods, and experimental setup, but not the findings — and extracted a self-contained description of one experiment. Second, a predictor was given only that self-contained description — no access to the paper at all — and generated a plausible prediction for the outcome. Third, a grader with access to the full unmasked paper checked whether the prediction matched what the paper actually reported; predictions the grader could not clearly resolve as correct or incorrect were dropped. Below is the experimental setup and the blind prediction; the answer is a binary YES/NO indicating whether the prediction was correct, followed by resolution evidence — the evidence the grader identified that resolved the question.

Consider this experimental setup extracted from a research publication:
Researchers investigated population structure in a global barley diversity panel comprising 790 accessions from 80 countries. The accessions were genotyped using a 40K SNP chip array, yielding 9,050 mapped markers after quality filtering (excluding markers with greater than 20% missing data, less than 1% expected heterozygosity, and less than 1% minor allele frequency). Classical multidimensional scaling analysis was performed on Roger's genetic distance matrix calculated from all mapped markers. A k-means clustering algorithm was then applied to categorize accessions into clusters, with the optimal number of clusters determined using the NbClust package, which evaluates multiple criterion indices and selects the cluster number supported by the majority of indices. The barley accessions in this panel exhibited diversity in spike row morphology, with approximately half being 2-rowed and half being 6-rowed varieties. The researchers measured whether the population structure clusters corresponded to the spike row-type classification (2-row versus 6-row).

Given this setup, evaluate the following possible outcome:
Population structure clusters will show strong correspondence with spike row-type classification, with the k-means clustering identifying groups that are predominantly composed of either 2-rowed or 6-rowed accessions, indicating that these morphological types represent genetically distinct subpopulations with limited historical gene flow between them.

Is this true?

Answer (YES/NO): YES